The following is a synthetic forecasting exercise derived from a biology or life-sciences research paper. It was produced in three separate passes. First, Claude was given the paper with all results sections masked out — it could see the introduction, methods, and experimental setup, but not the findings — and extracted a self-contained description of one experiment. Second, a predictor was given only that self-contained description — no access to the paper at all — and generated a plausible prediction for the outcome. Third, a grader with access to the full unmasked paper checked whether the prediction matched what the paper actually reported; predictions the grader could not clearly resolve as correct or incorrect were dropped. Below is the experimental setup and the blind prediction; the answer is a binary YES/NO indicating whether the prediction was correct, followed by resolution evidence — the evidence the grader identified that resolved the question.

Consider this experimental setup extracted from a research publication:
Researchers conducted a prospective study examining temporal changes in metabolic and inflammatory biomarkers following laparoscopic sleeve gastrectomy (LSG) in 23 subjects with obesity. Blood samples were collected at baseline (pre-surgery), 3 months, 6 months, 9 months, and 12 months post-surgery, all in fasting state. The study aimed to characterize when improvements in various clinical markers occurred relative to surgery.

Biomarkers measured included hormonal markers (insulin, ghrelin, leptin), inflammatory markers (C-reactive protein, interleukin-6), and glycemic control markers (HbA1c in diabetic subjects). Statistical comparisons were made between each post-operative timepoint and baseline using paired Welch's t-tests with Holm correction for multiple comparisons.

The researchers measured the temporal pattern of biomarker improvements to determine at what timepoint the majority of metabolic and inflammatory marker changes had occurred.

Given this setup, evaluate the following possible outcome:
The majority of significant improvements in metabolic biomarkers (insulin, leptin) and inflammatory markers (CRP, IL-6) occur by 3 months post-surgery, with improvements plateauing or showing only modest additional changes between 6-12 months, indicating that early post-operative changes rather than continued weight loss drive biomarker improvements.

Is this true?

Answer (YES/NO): NO